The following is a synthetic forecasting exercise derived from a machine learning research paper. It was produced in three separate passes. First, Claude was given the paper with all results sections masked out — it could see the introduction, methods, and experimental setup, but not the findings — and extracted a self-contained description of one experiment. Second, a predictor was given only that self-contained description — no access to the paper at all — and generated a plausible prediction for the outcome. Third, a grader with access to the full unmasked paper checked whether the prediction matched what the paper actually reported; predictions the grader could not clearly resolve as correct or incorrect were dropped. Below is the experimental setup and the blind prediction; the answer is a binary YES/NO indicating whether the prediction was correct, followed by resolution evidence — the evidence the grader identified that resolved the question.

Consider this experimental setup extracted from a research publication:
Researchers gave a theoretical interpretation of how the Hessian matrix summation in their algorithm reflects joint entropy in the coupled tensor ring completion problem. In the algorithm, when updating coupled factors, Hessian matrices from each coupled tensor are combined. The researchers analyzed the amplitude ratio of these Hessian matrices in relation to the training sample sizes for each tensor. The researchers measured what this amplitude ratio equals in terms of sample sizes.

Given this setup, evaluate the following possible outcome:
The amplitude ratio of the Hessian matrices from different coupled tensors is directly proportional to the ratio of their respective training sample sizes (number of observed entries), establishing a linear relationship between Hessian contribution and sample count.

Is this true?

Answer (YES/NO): YES